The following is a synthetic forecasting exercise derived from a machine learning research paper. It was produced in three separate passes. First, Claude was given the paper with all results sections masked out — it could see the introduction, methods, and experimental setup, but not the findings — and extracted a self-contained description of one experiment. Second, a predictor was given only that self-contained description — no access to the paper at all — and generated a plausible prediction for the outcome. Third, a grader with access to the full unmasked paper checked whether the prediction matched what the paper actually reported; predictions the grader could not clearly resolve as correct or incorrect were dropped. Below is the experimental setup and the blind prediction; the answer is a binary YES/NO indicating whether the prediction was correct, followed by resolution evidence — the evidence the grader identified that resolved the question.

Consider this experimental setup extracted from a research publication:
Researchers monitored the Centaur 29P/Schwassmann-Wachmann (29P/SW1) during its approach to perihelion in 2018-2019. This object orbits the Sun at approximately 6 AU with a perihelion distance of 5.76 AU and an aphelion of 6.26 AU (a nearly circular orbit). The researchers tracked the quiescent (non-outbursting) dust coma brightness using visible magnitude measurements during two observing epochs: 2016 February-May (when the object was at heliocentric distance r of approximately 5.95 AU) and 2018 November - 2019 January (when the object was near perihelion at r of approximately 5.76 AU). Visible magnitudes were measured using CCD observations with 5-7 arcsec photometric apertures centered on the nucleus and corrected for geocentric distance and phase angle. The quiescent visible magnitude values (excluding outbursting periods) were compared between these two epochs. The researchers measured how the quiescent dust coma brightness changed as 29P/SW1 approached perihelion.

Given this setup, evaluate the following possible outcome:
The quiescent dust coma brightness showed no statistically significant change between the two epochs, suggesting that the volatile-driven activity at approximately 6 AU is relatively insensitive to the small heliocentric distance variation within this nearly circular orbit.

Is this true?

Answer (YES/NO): NO